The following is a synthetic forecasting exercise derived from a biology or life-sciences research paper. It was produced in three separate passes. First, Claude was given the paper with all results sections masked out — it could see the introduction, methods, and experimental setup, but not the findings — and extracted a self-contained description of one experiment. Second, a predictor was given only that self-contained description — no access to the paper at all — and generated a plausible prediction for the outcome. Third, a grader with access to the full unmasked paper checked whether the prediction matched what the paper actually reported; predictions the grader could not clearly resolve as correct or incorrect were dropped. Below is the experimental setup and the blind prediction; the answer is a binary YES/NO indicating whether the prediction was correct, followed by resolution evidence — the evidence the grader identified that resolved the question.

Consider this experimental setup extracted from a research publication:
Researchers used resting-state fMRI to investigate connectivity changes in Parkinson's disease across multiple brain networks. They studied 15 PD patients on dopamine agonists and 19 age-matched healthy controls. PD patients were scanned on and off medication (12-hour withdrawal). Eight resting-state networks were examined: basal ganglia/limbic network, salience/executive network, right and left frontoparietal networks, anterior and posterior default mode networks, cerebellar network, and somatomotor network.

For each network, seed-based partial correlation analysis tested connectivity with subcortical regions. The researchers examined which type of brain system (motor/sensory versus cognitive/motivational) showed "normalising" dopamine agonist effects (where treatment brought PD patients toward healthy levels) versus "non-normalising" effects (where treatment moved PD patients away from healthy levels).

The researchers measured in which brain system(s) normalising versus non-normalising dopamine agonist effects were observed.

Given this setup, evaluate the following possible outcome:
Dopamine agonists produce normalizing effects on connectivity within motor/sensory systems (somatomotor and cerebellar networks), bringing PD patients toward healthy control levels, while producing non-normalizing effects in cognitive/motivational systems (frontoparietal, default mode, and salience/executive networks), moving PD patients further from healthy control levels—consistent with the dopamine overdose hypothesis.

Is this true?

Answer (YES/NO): NO